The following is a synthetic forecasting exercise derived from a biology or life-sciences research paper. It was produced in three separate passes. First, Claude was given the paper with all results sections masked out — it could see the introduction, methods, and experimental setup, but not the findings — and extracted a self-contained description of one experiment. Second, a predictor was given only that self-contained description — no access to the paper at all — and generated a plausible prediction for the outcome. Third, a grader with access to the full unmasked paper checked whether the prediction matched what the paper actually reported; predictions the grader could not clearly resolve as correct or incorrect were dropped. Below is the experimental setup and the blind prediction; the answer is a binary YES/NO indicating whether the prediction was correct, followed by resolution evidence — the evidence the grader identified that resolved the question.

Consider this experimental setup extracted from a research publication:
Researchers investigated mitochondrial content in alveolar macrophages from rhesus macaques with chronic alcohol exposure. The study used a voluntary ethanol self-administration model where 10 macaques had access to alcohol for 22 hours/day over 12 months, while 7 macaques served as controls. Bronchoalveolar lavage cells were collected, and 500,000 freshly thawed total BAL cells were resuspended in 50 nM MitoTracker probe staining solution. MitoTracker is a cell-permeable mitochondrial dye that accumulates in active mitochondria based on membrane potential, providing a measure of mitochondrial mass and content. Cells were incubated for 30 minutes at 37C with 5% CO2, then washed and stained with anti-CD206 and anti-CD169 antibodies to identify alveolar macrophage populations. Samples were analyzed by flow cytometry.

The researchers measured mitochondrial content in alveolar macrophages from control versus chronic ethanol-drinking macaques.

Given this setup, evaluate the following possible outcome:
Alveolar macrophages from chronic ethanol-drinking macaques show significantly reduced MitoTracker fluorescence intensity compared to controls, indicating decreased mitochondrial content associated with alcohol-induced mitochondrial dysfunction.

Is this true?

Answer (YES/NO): NO